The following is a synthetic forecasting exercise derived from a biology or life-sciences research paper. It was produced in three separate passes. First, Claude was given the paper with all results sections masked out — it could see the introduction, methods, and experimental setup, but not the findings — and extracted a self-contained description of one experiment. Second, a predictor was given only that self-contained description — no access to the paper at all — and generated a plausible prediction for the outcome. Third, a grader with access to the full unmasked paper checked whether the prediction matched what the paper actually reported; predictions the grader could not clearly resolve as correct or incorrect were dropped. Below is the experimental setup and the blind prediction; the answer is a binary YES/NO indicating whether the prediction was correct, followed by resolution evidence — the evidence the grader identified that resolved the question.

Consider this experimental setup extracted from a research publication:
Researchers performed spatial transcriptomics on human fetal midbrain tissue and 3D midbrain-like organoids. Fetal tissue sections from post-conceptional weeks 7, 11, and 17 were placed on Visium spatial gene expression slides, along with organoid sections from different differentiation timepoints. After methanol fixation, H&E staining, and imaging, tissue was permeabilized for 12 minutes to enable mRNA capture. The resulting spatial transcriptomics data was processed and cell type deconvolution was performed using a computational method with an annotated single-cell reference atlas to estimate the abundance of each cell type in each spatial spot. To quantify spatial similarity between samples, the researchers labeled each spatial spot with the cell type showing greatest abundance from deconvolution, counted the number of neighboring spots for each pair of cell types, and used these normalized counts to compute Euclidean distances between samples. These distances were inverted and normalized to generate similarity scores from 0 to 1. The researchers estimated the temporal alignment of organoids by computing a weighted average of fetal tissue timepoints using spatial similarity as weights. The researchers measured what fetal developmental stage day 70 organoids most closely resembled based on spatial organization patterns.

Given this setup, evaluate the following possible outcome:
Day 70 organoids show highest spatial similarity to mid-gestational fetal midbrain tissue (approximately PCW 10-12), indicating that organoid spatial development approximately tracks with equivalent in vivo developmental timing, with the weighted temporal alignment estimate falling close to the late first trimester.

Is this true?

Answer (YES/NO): NO